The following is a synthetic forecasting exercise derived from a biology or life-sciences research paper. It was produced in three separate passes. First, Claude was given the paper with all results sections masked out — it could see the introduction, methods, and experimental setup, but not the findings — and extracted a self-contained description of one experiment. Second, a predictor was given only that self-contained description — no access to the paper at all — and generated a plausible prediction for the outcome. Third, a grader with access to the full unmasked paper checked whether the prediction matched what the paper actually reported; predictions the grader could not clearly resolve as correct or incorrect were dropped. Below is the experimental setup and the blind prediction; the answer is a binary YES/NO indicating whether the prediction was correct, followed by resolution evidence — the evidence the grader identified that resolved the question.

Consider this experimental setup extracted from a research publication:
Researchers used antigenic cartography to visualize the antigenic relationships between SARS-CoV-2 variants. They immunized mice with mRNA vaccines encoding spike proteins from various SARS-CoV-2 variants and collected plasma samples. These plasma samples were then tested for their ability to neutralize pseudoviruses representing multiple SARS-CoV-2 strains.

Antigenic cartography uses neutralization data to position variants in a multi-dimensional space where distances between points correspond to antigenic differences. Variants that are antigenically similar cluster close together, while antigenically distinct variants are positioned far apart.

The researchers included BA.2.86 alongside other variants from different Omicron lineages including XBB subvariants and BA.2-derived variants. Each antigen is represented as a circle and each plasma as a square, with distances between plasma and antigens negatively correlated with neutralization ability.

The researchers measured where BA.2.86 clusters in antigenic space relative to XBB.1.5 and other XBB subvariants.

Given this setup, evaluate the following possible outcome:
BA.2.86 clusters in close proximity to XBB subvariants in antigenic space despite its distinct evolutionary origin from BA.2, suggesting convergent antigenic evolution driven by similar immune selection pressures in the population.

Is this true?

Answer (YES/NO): NO